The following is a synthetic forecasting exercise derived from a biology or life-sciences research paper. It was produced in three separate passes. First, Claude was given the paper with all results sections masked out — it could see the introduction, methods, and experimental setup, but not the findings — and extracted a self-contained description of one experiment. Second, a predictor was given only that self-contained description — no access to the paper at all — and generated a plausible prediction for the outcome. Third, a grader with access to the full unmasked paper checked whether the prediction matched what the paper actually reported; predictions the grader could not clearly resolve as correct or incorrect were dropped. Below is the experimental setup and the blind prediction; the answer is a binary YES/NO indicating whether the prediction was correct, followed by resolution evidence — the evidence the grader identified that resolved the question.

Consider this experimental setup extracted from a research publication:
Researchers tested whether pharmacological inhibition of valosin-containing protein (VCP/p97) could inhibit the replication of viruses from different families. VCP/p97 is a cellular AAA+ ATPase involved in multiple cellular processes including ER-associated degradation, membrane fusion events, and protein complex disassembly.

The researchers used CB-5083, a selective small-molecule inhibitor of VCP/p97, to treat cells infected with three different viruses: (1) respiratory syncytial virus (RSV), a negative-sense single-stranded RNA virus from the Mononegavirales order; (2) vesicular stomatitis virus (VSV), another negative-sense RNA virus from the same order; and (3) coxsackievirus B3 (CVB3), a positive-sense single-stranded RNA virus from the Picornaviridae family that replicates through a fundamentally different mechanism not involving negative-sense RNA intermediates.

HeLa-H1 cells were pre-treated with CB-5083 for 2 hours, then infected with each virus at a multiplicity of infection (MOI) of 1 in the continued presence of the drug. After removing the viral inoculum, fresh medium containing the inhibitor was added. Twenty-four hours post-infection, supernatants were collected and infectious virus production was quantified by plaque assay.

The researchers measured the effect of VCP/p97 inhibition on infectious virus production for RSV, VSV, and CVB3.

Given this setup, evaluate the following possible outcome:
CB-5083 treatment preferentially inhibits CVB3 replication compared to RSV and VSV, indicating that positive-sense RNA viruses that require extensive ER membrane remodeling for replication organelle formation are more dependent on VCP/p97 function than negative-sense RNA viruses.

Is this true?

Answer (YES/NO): NO